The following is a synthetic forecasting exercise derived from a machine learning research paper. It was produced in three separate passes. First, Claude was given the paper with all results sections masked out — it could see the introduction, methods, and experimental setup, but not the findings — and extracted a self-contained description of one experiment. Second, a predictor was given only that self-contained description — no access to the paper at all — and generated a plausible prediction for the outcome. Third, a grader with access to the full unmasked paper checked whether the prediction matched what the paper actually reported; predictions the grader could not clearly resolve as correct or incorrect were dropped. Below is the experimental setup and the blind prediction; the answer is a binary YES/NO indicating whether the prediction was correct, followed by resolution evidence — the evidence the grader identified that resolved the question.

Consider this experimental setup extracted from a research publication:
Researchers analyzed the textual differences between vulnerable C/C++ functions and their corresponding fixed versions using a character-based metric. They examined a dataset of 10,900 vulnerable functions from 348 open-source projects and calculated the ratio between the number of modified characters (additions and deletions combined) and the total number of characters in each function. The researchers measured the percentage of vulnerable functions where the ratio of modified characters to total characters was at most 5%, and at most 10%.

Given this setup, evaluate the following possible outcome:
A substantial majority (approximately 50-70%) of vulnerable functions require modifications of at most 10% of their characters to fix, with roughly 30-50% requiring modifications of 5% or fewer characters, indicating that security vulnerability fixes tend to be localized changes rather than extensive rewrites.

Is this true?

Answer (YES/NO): YES